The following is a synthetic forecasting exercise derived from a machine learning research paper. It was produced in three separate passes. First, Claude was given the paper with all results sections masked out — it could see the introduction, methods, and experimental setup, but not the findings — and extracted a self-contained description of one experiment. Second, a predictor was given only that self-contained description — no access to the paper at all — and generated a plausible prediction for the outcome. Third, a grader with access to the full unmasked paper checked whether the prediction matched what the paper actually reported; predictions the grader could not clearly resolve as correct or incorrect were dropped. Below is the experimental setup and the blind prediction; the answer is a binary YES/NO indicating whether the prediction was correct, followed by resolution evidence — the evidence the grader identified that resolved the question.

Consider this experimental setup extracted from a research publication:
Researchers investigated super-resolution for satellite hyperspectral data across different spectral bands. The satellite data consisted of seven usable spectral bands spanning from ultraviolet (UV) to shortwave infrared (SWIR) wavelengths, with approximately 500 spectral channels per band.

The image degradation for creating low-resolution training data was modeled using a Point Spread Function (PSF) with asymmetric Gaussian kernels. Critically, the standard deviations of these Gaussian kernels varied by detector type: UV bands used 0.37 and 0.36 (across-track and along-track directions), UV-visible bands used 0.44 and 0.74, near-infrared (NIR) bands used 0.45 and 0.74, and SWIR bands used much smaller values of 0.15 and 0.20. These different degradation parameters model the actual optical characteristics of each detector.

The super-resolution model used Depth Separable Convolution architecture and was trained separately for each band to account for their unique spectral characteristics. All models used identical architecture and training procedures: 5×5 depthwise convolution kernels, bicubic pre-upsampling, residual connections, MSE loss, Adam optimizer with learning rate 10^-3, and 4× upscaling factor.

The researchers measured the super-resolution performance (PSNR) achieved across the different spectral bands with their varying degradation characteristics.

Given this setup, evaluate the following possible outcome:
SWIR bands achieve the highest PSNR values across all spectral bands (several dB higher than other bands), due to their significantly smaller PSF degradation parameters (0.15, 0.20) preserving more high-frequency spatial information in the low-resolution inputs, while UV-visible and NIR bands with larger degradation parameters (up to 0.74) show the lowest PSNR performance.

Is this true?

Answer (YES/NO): NO